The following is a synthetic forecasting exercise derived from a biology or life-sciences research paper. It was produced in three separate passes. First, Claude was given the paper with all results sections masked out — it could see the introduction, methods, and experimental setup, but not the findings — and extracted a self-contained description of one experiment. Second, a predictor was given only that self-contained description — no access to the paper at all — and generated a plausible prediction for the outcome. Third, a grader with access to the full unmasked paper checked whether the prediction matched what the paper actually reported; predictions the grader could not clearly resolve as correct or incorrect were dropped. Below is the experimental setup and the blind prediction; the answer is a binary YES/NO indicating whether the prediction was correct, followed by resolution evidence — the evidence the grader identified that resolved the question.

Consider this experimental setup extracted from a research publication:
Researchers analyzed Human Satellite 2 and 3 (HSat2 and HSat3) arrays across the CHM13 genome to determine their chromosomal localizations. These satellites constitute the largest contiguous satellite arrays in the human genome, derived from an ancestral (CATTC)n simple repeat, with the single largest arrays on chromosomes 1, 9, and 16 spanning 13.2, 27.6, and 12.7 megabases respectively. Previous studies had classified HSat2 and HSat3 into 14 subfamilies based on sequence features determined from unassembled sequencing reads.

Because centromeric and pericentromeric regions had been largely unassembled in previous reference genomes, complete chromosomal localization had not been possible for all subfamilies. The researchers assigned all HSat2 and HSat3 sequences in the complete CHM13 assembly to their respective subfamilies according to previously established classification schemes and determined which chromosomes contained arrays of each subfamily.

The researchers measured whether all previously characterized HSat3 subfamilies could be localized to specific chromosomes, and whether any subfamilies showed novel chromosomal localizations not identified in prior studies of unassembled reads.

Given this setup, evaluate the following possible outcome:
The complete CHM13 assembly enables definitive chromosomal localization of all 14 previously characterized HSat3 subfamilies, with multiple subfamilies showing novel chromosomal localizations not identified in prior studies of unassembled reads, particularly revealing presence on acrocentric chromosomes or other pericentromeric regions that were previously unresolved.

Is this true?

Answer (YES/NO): NO